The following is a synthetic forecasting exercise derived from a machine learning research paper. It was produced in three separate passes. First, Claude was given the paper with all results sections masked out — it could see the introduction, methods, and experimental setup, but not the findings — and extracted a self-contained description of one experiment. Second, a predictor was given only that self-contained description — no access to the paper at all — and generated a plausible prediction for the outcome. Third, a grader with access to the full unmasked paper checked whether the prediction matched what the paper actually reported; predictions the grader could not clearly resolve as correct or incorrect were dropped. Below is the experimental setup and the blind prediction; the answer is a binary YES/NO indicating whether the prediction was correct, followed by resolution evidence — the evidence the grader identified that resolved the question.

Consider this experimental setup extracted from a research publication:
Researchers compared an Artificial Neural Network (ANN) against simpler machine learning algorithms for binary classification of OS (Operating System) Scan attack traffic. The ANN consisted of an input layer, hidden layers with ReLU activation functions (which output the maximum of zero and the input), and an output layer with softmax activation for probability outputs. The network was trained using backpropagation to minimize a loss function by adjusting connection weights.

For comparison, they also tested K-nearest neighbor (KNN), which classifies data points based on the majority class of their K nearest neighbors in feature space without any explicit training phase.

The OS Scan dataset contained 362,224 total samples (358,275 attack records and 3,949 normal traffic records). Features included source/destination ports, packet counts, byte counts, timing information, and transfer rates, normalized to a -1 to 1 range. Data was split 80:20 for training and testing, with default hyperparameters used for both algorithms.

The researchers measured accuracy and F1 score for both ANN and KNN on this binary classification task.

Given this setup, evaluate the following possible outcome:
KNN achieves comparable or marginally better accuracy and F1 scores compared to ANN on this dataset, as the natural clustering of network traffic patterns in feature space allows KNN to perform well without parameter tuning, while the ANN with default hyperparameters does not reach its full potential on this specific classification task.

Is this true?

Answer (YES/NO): YES